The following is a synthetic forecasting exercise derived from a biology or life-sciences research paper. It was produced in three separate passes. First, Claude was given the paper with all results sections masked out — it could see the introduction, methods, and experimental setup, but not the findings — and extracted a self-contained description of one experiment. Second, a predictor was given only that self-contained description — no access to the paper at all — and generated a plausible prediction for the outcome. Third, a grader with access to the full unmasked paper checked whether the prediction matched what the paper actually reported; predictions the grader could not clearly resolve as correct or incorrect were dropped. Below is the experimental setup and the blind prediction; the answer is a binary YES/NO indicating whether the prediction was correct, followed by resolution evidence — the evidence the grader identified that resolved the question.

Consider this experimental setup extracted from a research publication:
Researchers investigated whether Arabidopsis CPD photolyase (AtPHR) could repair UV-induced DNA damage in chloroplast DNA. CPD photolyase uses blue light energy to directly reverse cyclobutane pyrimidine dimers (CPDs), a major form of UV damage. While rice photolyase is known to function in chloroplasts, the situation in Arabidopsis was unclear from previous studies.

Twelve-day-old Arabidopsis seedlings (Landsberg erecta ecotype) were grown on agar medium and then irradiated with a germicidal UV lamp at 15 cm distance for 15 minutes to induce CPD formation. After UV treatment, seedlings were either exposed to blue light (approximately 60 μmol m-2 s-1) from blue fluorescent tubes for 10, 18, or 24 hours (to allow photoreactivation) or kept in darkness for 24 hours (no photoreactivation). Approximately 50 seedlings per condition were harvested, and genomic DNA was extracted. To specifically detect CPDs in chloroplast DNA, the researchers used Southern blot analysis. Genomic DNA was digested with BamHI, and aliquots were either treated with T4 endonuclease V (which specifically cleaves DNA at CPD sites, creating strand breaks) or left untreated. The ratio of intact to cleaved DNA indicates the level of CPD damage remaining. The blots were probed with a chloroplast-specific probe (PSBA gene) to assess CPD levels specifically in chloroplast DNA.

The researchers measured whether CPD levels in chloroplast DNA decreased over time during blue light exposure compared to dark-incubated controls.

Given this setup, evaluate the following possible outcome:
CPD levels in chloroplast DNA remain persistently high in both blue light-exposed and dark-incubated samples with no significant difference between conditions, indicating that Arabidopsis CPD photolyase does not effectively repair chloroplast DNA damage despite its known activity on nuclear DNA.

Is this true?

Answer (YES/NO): YES